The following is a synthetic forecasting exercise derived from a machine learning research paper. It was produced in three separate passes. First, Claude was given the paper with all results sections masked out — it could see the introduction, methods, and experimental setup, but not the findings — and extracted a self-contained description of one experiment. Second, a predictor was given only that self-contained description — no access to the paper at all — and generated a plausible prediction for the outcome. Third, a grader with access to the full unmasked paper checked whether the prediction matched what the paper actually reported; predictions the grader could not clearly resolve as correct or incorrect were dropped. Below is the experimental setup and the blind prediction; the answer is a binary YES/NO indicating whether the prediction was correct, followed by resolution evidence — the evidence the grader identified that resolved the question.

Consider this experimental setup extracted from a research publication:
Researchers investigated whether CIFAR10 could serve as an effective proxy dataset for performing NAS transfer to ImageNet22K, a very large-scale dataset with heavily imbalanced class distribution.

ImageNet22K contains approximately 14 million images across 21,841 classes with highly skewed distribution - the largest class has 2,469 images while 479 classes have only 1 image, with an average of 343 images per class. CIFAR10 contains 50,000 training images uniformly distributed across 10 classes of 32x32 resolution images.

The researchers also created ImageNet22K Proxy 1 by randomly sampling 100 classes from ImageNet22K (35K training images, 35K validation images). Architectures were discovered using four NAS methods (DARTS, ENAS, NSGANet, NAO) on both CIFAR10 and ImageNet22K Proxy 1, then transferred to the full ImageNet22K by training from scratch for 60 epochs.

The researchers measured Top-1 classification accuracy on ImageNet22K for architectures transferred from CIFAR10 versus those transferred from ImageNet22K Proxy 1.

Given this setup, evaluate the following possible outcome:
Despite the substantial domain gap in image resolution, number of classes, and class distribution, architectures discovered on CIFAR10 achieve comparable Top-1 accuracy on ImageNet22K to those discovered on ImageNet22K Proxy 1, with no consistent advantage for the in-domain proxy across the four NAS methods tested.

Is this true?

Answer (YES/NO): NO